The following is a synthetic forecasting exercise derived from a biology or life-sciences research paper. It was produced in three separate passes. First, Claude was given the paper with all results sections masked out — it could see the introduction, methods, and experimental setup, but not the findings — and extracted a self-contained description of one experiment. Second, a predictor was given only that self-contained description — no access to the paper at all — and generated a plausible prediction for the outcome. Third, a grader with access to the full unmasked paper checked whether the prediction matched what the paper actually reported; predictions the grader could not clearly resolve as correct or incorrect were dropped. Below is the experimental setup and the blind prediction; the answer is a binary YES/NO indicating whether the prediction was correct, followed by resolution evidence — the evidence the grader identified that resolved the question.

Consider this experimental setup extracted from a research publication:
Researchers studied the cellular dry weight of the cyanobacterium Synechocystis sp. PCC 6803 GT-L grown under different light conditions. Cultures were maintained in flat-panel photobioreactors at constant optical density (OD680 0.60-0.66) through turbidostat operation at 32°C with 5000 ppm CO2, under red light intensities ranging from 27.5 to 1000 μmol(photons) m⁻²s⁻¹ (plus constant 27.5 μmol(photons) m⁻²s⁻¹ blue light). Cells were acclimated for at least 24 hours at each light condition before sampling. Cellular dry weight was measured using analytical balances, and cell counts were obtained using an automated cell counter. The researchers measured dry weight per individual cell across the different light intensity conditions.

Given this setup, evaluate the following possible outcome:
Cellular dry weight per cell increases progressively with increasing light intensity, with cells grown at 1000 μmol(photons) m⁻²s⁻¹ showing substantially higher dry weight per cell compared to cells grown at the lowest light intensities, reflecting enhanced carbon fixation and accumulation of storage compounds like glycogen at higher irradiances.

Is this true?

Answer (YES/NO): NO